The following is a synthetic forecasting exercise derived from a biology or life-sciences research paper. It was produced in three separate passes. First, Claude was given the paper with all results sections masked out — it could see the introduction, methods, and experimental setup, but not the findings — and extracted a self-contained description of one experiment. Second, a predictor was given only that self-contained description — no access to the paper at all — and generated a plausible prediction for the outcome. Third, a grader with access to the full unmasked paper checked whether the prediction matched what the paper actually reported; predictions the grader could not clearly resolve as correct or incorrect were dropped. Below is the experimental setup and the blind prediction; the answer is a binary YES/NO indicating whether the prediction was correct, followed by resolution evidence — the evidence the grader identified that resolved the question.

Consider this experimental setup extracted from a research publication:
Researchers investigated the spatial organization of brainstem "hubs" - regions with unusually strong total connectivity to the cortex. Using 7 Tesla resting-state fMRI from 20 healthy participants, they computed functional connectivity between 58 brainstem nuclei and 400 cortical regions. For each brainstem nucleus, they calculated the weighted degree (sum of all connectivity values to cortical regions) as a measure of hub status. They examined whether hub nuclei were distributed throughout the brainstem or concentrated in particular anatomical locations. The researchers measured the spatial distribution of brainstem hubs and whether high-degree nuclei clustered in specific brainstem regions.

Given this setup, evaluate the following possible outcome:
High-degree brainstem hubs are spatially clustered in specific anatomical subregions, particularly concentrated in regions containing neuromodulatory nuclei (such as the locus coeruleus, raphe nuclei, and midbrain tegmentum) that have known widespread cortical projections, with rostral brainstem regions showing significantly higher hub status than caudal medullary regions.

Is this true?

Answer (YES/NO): NO